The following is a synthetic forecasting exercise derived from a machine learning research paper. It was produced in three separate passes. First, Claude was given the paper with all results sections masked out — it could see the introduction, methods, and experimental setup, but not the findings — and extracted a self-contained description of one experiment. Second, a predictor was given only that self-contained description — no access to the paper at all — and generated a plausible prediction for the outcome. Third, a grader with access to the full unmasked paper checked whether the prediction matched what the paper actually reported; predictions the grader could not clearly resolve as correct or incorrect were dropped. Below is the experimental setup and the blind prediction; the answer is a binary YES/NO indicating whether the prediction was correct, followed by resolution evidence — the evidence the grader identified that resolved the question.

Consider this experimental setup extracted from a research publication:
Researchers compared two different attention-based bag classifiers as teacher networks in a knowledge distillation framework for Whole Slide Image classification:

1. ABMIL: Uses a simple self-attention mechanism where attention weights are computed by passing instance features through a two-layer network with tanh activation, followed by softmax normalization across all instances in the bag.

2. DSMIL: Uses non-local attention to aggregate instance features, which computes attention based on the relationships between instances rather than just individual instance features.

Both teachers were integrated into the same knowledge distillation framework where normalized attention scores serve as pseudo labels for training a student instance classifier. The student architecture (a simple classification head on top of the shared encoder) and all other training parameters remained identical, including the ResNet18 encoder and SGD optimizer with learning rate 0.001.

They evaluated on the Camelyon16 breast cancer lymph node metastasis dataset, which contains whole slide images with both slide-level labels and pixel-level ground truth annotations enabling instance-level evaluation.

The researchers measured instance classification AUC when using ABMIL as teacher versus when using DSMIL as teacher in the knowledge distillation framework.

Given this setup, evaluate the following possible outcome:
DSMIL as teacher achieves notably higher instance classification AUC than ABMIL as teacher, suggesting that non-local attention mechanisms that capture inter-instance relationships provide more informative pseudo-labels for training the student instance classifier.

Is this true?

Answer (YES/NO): NO